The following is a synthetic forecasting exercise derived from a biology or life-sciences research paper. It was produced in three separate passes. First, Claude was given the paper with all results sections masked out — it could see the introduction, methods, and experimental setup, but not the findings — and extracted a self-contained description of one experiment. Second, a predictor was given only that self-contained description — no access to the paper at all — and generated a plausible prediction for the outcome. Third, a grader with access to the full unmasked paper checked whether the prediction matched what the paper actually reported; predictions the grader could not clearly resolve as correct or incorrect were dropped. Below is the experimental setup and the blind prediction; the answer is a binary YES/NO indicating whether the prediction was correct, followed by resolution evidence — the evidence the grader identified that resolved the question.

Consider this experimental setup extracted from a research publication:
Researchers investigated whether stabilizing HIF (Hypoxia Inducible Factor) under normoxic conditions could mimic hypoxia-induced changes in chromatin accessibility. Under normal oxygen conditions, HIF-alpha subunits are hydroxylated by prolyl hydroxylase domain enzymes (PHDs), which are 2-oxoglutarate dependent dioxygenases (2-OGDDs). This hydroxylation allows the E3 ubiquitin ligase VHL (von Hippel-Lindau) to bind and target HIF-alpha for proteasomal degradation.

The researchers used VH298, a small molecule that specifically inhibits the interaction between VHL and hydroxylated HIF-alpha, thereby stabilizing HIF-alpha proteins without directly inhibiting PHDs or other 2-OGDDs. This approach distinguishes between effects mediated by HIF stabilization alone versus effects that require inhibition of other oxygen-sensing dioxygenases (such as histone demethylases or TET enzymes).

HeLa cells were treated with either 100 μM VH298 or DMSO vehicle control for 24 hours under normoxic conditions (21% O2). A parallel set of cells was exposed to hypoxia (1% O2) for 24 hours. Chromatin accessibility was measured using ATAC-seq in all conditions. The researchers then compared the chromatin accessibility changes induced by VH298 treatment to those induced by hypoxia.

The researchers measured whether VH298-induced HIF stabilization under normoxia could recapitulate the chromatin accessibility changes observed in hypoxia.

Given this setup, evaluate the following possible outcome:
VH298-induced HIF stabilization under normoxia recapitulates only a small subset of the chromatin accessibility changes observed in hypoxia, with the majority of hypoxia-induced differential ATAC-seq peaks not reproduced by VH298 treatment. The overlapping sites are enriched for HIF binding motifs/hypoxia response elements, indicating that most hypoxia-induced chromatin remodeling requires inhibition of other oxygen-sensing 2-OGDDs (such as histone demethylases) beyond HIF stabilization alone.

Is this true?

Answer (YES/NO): YES